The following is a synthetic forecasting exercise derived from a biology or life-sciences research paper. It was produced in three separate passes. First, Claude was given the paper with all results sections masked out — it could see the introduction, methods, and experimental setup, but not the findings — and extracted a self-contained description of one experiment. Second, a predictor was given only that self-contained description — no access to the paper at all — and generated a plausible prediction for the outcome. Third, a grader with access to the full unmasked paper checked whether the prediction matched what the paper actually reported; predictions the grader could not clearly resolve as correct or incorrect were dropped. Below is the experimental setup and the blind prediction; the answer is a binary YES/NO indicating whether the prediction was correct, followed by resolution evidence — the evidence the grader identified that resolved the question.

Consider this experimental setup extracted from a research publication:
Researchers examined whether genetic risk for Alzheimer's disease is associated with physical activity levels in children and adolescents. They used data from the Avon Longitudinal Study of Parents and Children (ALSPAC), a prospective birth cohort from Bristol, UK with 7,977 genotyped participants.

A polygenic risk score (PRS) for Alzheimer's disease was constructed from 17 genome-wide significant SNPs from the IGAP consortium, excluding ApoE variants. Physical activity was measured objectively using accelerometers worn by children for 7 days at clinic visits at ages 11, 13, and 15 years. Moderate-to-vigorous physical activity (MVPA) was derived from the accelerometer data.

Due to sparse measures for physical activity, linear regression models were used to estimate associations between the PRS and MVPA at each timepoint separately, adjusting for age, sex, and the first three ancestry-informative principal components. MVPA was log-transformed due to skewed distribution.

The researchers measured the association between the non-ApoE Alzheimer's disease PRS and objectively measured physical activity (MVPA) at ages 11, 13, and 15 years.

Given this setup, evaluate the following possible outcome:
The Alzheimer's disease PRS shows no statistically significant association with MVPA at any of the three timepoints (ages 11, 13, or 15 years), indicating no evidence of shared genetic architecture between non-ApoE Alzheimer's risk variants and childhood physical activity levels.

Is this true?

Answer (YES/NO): YES